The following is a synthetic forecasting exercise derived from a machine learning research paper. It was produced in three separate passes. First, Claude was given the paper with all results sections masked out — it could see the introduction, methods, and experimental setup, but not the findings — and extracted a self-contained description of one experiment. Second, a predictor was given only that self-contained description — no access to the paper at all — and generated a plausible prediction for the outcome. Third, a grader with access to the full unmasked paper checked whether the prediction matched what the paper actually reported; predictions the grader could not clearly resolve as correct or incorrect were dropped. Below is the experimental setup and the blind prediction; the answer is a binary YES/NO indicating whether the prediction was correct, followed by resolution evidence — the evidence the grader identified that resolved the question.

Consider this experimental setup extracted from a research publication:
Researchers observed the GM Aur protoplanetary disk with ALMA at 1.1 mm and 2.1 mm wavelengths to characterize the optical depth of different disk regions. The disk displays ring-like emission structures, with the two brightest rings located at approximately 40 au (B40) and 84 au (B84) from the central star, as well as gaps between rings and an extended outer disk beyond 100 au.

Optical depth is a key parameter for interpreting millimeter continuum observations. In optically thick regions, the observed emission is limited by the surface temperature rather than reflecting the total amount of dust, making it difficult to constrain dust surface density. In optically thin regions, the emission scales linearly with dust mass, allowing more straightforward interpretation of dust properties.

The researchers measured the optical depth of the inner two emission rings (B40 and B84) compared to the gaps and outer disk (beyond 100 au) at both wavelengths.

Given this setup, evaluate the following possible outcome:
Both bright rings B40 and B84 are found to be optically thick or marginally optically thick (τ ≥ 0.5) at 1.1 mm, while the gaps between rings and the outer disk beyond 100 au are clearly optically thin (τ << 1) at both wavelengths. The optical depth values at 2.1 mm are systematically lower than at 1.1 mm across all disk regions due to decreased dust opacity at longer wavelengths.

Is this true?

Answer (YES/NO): YES